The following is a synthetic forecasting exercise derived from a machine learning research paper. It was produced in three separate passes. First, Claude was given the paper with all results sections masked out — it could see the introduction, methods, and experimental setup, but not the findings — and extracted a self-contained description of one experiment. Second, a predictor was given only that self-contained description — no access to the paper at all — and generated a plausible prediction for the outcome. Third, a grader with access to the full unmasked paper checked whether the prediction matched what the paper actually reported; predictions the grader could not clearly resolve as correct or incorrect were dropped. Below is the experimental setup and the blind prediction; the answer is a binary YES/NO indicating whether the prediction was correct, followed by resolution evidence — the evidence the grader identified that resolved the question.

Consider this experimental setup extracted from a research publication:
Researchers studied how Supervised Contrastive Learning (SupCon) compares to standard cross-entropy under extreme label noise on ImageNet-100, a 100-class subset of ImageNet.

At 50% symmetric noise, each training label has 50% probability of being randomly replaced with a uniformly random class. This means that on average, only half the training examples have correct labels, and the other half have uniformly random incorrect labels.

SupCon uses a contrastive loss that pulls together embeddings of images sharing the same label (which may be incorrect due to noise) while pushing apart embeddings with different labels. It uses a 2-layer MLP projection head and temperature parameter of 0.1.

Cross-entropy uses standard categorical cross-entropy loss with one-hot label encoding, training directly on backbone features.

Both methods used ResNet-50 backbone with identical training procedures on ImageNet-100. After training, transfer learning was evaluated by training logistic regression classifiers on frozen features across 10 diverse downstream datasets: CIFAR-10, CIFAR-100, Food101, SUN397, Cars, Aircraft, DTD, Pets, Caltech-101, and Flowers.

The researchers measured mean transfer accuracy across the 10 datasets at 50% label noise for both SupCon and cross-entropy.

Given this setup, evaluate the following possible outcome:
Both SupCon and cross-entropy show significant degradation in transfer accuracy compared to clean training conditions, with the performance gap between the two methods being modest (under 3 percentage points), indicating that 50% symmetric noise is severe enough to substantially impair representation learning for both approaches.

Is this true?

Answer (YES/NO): NO